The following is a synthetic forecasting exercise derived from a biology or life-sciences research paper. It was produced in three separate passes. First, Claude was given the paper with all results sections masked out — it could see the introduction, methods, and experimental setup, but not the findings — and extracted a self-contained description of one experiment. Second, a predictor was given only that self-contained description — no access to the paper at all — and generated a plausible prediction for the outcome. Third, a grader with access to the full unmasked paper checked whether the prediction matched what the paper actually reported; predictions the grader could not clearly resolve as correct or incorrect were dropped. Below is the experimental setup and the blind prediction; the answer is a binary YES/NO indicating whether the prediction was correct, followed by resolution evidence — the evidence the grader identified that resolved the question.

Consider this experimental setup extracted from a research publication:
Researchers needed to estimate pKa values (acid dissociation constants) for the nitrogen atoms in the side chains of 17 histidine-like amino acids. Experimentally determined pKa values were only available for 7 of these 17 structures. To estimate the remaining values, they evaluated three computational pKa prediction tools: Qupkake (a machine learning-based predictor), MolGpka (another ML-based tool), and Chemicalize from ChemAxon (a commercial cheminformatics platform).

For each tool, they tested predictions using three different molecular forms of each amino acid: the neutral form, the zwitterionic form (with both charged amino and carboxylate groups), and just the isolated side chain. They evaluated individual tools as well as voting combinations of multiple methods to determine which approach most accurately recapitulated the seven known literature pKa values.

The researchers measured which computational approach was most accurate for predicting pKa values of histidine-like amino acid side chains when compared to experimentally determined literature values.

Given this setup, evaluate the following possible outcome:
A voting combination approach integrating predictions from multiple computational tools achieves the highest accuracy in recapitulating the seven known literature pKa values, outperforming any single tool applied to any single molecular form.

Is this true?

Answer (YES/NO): NO